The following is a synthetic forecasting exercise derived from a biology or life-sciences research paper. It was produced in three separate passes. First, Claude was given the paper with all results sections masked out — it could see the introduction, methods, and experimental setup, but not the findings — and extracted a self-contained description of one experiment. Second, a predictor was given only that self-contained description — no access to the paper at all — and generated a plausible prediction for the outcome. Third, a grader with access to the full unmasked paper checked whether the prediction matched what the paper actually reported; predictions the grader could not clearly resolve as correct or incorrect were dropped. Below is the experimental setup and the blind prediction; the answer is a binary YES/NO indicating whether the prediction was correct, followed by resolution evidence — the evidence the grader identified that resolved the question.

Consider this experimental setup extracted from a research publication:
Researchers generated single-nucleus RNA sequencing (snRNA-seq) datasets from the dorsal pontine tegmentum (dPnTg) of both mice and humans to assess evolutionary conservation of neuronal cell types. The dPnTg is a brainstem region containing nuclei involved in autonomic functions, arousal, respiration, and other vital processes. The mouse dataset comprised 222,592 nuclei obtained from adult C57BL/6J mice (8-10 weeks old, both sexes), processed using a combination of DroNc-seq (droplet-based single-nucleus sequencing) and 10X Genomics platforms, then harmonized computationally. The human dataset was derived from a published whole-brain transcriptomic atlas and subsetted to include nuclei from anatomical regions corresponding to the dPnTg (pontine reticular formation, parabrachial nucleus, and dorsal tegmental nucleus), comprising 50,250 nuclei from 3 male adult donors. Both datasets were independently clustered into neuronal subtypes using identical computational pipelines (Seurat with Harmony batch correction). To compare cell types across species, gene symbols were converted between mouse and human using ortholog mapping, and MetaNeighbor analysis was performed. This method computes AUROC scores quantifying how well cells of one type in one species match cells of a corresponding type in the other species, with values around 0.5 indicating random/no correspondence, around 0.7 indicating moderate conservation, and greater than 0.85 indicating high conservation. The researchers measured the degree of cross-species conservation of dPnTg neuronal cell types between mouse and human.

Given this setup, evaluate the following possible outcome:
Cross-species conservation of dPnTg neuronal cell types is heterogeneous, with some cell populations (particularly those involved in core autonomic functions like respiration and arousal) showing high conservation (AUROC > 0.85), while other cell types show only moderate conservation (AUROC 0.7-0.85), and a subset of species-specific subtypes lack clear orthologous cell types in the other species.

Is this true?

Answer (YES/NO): NO